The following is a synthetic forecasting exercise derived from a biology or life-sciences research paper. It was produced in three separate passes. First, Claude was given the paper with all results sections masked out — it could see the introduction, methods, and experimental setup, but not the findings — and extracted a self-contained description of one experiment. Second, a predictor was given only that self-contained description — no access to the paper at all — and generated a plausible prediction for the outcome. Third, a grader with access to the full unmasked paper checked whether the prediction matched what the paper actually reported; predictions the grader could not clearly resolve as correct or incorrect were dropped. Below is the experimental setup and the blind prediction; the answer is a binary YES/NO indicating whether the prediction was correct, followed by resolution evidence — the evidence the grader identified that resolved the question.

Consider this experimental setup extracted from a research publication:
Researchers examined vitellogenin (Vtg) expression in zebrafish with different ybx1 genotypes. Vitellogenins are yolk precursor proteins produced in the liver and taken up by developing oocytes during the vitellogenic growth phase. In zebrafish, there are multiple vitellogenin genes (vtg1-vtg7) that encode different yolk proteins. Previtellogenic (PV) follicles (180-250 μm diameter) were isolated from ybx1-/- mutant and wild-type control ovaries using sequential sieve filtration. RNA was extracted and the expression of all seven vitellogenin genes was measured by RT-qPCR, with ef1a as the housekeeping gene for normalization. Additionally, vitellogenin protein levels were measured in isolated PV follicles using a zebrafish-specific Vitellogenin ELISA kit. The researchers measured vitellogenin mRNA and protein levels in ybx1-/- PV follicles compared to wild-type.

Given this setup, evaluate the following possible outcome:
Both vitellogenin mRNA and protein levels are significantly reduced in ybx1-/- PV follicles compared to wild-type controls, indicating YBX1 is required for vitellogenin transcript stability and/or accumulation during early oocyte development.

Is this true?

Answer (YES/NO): YES